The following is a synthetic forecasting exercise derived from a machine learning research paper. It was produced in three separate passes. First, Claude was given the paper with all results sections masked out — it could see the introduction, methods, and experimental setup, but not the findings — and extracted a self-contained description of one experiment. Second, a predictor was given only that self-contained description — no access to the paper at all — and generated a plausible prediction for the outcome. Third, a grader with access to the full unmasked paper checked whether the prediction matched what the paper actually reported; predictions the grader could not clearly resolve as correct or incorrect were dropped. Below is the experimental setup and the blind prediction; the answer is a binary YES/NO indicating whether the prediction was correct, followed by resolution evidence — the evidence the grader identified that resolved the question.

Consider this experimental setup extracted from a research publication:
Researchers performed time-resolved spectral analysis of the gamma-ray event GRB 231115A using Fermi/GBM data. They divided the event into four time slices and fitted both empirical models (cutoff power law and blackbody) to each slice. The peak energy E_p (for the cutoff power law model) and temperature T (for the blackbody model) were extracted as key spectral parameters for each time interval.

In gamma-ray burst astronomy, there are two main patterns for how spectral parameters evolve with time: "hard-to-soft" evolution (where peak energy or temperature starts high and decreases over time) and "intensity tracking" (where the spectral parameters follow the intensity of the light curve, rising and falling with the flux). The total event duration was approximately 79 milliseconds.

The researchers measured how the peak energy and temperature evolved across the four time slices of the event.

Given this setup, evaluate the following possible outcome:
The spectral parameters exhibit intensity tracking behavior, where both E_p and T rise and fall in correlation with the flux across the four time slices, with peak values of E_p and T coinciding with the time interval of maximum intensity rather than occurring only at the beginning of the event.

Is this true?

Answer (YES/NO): YES